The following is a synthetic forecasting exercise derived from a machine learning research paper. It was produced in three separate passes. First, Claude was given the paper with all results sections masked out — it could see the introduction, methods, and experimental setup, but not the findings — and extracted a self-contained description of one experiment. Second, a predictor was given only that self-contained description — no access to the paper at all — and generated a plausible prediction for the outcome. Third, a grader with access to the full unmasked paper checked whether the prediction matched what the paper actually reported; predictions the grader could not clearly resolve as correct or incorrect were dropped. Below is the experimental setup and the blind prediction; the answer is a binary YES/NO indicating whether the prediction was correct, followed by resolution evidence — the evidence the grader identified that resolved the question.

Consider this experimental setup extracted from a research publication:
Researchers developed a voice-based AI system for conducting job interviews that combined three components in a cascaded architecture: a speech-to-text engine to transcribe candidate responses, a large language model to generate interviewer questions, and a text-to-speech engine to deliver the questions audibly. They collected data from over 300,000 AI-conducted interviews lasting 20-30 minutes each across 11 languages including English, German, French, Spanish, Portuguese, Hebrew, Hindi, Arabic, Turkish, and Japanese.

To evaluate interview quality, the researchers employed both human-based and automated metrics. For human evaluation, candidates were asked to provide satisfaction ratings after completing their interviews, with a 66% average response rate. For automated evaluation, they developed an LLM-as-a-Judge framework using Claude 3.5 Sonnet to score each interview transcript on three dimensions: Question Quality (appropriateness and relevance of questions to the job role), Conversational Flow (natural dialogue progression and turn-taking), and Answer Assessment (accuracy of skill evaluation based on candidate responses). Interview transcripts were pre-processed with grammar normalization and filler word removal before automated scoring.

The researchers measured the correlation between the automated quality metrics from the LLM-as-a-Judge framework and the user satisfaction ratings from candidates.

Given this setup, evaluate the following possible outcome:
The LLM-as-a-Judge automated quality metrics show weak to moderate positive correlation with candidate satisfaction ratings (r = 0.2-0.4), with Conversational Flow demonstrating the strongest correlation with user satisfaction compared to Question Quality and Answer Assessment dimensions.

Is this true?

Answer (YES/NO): NO